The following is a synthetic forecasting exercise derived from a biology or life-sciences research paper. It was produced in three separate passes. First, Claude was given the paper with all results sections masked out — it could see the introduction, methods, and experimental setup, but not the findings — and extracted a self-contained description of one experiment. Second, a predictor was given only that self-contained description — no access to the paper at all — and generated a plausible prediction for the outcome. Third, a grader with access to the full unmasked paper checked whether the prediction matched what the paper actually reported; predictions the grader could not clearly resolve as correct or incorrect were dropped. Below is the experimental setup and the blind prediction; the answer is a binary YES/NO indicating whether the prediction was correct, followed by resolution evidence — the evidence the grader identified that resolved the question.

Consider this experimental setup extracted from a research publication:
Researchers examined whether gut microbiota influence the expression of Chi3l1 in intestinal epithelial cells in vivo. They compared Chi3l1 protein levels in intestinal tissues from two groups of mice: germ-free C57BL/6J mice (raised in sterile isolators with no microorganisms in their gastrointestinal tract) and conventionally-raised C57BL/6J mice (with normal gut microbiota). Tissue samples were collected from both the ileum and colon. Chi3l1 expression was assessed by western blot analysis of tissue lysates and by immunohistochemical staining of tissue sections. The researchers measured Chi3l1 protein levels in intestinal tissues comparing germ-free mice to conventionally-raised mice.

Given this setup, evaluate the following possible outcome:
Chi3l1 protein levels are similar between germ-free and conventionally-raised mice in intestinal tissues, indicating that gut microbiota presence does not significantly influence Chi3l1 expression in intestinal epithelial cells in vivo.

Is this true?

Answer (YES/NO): NO